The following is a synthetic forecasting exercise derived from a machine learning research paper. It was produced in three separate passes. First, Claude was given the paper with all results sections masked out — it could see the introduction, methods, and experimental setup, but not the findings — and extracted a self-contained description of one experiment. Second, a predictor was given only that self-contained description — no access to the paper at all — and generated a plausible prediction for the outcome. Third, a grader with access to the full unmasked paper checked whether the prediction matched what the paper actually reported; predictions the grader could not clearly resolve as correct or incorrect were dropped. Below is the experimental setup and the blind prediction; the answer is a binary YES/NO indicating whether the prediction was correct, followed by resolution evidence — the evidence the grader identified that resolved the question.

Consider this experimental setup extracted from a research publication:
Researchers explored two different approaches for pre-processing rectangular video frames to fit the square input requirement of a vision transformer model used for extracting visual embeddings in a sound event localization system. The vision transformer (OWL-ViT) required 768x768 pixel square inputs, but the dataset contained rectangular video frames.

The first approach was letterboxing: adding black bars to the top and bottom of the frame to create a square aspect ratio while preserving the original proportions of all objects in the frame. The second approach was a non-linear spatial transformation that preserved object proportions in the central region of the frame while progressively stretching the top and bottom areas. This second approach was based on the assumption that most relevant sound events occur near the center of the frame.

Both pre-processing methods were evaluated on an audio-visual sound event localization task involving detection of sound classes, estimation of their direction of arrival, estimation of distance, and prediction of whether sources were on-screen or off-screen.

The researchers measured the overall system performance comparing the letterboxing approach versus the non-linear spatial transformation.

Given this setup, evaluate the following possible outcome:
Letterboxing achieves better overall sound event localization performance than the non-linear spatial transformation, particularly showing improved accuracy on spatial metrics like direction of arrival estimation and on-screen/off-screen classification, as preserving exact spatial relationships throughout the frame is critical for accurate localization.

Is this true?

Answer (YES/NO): NO